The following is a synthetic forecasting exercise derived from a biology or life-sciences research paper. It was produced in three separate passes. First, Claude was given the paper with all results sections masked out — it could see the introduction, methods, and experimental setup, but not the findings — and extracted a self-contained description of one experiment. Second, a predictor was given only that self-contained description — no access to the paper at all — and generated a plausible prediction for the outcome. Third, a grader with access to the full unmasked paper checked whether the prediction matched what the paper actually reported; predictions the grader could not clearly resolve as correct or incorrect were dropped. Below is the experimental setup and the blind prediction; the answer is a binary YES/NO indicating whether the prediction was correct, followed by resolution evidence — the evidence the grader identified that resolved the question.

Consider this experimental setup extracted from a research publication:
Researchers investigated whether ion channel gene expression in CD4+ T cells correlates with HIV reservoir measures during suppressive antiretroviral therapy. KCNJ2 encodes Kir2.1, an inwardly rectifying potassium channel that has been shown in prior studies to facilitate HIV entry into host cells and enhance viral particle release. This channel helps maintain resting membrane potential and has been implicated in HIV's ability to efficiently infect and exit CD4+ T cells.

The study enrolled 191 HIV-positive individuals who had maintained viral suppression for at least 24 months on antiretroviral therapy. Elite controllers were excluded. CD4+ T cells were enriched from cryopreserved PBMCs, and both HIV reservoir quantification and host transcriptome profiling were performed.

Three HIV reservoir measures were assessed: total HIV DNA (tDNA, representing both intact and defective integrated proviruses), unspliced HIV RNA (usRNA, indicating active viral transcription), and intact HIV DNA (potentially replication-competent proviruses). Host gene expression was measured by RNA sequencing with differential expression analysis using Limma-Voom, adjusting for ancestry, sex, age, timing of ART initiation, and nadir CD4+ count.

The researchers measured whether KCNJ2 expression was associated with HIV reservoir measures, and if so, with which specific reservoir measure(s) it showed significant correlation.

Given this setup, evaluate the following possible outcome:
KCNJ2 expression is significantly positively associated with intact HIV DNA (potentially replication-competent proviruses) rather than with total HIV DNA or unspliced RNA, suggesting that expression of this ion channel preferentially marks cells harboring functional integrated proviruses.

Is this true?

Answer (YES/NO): NO